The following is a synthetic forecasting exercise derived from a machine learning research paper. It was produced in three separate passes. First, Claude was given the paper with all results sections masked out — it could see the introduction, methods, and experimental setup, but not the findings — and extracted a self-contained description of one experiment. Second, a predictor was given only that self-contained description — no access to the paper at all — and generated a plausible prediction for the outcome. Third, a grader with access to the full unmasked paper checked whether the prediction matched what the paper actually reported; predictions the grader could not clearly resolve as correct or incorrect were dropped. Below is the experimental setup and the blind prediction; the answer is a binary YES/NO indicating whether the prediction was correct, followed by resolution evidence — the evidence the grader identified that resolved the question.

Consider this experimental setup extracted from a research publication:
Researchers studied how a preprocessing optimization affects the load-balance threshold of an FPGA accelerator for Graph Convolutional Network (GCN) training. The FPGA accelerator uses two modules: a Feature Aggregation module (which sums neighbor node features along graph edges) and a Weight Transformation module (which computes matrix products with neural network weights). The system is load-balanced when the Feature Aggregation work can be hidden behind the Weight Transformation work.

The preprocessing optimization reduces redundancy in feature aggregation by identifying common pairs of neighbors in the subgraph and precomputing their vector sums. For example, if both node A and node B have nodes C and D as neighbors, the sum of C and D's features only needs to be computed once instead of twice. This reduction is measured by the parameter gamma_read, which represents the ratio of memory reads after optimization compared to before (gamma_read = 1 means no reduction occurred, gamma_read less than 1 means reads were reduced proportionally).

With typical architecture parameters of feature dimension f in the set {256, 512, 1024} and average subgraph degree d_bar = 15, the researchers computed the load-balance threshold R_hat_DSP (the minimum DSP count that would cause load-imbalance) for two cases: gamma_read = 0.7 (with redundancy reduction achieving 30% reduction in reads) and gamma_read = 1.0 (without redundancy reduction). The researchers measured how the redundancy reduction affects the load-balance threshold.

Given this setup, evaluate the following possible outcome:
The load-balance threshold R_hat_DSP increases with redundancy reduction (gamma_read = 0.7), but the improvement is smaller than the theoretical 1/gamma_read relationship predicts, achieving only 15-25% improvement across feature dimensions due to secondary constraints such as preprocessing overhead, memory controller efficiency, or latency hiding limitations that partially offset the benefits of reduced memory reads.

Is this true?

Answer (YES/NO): NO